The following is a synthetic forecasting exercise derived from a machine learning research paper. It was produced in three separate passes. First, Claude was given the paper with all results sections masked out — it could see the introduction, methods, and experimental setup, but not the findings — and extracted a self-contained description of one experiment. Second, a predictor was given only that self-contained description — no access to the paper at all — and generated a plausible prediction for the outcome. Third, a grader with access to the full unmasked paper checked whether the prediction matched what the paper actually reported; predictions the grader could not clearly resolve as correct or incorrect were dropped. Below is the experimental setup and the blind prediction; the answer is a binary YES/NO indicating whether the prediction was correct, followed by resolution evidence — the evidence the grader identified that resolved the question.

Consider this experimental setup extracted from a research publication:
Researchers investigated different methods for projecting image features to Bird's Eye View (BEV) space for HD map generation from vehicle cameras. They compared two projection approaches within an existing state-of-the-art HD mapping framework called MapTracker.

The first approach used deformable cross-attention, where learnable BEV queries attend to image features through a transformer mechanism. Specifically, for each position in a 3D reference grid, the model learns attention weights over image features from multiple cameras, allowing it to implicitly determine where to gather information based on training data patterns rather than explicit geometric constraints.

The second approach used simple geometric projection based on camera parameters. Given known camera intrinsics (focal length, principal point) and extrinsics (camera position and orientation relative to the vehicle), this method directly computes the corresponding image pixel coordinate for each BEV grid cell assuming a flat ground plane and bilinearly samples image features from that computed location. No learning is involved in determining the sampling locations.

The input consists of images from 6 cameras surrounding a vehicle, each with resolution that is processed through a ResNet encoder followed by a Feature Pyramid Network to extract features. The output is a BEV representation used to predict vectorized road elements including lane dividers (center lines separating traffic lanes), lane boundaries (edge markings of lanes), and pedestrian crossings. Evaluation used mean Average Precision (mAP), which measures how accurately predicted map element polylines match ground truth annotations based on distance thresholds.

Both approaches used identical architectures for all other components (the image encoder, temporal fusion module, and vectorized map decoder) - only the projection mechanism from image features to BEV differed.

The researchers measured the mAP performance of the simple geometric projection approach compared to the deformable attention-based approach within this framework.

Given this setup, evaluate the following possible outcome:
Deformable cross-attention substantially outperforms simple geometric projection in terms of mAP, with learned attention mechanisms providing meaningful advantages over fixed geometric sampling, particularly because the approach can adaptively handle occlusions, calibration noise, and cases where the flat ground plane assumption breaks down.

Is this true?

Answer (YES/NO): NO